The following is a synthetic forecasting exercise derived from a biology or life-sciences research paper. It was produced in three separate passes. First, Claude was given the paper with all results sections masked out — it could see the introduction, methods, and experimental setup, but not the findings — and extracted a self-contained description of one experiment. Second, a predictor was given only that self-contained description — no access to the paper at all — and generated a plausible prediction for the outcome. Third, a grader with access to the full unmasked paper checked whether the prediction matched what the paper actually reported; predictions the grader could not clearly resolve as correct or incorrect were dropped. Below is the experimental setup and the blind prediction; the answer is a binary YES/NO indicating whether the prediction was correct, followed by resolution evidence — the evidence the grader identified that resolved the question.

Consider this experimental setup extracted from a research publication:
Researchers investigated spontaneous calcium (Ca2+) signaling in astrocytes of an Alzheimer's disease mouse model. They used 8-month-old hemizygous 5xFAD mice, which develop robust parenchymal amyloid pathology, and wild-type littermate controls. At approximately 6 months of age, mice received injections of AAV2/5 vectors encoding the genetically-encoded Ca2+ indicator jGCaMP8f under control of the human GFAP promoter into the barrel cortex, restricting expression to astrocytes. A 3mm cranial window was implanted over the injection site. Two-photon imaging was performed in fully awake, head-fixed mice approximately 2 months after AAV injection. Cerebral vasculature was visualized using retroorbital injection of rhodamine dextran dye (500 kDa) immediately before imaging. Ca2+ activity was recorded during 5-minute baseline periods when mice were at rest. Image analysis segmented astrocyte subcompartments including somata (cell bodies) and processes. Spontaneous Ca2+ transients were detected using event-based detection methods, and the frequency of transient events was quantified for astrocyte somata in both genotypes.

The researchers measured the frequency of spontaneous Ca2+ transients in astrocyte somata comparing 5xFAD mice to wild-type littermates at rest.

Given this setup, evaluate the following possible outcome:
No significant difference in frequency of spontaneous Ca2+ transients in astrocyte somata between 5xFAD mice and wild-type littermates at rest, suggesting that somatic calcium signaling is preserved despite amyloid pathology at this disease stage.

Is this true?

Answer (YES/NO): NO